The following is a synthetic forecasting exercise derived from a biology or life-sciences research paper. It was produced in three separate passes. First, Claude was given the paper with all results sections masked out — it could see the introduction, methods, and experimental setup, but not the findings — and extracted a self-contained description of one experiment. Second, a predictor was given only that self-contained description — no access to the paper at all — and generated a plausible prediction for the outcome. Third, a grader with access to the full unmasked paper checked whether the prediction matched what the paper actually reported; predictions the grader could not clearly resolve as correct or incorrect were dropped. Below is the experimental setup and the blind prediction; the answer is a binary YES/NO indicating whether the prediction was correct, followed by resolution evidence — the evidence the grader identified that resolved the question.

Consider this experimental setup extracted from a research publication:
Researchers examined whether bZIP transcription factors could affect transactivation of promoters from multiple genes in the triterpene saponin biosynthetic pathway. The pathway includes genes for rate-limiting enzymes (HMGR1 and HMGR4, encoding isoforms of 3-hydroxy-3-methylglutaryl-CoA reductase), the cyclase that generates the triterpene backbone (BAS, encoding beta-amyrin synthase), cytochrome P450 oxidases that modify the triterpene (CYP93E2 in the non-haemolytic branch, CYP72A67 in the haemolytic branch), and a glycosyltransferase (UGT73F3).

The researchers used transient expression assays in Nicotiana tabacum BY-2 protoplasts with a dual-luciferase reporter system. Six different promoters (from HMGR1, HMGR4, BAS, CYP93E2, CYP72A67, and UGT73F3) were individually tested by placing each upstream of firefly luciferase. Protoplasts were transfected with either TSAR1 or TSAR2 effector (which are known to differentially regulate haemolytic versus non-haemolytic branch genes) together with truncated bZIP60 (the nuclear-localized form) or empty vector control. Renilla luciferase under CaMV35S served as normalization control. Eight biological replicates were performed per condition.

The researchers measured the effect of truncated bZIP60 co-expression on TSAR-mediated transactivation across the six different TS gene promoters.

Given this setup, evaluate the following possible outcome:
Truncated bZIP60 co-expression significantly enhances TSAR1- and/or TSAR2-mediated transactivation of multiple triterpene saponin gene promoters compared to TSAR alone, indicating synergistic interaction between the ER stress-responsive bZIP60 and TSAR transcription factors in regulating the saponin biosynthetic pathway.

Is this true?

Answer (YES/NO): NO